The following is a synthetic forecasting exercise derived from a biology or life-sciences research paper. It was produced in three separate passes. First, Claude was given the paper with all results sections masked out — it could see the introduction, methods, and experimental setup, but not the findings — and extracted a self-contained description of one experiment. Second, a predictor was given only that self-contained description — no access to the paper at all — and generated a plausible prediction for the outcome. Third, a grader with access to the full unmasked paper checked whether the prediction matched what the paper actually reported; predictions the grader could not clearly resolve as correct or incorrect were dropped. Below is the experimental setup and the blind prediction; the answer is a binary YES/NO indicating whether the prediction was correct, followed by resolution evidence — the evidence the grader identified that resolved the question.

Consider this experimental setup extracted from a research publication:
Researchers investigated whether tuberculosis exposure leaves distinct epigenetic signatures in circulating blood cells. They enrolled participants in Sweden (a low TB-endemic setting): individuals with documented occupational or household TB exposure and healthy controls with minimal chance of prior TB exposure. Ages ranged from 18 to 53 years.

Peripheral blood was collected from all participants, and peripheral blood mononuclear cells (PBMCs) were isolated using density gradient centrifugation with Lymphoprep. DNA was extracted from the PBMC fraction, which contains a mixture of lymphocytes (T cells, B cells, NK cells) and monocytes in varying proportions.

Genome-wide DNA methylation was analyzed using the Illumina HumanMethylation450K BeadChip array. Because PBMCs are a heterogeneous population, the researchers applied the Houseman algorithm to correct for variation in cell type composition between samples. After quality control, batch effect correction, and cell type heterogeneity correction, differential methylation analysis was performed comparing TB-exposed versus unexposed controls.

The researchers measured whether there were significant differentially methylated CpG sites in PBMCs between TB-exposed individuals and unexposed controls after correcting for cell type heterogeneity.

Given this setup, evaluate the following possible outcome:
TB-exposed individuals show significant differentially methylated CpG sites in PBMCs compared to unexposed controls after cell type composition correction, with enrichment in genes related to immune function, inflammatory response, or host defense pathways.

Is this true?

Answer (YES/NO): NO